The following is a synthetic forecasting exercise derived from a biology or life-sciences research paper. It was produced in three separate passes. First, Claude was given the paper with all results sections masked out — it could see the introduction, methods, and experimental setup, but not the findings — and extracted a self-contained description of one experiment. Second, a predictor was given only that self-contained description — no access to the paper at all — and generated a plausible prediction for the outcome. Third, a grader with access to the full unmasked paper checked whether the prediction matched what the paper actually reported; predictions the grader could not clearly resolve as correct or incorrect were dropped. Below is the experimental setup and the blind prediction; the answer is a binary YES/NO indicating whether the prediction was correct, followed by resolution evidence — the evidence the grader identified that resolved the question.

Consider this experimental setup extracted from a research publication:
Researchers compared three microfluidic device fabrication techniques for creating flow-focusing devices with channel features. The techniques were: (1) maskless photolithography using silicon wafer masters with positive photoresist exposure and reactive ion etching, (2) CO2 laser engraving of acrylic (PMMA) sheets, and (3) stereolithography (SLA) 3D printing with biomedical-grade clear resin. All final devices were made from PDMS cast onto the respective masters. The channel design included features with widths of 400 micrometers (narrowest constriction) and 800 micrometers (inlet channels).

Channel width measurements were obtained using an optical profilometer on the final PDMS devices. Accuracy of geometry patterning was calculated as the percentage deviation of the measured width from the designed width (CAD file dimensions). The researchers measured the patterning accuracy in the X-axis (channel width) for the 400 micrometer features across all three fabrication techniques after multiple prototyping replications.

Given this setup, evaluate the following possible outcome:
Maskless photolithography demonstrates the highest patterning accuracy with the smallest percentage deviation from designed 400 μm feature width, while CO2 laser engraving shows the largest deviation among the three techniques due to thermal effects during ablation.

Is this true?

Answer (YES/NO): YES